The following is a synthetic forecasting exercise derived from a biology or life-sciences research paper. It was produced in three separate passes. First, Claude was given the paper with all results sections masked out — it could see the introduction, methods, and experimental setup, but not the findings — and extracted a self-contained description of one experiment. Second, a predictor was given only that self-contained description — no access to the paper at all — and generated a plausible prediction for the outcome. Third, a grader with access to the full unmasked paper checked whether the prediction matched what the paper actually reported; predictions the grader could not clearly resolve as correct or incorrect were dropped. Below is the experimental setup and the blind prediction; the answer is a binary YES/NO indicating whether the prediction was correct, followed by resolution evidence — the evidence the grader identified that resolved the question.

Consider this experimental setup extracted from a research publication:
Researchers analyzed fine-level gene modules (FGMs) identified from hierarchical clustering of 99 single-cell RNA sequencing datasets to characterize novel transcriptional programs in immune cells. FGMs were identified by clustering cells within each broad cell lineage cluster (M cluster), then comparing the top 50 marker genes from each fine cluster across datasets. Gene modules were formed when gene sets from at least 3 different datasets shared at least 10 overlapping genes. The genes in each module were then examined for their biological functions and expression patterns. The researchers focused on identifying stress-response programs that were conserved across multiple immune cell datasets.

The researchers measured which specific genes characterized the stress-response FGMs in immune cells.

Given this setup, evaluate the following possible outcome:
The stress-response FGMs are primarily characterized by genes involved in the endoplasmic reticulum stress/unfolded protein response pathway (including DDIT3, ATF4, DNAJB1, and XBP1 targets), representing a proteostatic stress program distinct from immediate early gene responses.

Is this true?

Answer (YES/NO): NO